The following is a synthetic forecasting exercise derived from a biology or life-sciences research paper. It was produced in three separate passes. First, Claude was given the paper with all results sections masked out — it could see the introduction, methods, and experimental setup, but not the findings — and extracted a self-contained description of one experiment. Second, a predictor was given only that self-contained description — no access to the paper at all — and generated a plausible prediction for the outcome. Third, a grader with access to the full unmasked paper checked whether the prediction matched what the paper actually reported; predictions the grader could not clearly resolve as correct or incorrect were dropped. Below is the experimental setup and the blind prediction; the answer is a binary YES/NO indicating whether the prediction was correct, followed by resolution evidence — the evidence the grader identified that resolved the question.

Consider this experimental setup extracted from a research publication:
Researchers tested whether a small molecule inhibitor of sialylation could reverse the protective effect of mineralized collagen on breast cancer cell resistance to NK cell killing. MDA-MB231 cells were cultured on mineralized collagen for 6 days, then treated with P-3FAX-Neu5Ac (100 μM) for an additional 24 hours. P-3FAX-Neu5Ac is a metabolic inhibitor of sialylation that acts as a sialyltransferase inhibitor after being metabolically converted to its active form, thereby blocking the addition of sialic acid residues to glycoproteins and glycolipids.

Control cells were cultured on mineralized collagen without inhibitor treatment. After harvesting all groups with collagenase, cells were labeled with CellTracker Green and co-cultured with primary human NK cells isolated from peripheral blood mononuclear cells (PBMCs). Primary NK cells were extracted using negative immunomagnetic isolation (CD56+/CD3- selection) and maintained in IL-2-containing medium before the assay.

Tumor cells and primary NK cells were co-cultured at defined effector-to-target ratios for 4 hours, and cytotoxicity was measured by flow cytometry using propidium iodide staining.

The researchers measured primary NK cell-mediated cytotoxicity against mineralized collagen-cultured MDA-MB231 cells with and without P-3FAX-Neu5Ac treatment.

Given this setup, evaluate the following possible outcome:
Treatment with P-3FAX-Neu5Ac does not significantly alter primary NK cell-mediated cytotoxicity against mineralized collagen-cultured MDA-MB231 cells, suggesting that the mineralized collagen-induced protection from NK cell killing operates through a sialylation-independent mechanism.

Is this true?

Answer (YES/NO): NO